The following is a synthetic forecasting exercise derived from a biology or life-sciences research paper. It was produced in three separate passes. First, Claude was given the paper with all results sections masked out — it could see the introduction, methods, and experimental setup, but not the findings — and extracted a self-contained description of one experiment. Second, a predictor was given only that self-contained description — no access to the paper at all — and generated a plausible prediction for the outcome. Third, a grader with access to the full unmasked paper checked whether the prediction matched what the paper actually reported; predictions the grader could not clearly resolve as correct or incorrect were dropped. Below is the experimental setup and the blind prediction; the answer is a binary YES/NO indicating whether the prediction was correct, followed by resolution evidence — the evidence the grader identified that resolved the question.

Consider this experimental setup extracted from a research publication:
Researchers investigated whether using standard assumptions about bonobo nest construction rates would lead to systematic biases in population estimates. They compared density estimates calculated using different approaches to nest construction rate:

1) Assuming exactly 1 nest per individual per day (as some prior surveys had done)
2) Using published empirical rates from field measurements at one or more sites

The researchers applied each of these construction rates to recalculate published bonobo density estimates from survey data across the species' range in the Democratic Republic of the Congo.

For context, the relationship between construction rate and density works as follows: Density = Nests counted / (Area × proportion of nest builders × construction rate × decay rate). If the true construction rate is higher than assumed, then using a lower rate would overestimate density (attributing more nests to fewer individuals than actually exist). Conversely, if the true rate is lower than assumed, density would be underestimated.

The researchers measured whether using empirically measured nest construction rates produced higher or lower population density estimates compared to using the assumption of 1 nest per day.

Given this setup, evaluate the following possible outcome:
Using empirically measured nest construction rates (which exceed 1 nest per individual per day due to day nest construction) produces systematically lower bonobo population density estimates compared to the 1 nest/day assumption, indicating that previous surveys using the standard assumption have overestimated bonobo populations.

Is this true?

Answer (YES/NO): YES